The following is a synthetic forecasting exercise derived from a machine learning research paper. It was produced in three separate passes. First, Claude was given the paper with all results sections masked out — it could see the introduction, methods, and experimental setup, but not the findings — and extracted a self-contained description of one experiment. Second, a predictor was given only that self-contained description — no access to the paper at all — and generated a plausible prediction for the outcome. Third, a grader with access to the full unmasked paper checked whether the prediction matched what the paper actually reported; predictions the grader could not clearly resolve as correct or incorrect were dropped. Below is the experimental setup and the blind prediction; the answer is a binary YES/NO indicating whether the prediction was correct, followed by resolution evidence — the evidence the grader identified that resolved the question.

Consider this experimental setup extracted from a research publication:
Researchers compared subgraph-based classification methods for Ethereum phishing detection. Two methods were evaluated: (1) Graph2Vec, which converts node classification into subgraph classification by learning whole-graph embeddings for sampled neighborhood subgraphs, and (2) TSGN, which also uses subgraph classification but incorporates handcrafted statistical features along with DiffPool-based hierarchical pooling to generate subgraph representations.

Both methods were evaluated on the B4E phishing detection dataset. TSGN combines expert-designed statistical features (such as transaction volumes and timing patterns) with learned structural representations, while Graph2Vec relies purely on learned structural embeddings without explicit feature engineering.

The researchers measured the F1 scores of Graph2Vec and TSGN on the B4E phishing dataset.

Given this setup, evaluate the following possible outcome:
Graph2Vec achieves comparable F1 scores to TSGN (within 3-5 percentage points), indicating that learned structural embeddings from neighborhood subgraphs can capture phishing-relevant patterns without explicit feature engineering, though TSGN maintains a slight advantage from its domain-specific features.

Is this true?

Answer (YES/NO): NO